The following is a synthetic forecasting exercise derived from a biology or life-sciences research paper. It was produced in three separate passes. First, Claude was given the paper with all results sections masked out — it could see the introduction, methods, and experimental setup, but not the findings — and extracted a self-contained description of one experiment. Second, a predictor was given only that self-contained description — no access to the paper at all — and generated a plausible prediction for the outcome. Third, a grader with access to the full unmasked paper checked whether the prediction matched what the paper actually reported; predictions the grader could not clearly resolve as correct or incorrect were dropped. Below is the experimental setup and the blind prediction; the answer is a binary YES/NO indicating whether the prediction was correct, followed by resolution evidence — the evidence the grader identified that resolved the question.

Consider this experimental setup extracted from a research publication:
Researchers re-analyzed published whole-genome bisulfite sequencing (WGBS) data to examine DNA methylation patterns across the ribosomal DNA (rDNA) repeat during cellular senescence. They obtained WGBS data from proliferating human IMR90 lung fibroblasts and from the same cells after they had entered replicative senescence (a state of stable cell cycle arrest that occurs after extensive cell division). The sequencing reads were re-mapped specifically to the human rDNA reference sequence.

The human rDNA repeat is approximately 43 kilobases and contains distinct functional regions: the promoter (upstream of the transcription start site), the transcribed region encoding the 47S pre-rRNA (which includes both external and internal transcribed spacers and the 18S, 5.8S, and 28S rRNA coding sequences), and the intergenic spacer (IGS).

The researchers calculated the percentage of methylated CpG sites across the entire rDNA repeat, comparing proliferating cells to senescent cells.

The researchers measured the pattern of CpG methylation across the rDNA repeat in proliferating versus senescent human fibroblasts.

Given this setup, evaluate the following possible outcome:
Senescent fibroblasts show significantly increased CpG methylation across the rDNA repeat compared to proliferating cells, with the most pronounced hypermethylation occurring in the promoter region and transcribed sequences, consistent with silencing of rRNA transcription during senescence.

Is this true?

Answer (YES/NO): NO